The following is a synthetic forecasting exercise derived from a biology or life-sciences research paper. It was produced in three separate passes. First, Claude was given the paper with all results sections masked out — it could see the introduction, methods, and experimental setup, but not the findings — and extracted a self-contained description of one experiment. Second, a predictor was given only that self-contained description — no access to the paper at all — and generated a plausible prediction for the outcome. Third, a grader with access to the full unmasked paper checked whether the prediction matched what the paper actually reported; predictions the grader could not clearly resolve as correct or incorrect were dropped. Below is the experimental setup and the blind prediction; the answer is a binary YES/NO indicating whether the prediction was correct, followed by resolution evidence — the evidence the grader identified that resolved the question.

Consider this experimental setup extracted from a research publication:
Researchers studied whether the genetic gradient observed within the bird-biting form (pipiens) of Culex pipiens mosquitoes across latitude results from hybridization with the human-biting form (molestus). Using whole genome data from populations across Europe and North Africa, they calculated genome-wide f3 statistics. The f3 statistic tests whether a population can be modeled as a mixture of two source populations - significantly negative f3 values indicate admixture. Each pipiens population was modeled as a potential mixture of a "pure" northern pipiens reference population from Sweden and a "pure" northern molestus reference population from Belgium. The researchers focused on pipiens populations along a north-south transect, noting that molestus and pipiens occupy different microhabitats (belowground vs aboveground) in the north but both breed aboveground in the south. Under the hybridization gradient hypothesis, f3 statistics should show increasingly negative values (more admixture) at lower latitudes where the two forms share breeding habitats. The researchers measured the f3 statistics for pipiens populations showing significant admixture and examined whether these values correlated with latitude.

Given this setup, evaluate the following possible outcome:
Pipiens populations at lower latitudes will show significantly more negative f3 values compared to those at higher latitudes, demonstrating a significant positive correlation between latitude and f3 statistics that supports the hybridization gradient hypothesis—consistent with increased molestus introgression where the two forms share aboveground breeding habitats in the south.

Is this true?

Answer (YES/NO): NO